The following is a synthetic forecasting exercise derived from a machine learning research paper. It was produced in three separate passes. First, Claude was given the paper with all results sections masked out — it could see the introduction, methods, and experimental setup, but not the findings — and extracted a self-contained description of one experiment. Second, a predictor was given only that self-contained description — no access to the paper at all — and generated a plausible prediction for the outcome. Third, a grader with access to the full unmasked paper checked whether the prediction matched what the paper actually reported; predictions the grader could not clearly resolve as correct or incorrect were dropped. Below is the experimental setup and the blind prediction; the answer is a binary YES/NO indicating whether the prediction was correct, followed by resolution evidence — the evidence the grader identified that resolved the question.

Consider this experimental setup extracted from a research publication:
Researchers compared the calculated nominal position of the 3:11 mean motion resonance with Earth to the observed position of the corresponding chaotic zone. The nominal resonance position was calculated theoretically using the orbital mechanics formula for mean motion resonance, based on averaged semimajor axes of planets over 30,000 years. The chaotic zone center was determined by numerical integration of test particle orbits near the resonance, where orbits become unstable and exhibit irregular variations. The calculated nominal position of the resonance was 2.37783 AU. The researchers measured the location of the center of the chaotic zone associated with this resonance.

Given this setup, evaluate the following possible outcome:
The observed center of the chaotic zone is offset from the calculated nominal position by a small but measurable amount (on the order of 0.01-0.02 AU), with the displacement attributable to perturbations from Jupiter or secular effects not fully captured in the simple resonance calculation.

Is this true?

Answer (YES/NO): NO